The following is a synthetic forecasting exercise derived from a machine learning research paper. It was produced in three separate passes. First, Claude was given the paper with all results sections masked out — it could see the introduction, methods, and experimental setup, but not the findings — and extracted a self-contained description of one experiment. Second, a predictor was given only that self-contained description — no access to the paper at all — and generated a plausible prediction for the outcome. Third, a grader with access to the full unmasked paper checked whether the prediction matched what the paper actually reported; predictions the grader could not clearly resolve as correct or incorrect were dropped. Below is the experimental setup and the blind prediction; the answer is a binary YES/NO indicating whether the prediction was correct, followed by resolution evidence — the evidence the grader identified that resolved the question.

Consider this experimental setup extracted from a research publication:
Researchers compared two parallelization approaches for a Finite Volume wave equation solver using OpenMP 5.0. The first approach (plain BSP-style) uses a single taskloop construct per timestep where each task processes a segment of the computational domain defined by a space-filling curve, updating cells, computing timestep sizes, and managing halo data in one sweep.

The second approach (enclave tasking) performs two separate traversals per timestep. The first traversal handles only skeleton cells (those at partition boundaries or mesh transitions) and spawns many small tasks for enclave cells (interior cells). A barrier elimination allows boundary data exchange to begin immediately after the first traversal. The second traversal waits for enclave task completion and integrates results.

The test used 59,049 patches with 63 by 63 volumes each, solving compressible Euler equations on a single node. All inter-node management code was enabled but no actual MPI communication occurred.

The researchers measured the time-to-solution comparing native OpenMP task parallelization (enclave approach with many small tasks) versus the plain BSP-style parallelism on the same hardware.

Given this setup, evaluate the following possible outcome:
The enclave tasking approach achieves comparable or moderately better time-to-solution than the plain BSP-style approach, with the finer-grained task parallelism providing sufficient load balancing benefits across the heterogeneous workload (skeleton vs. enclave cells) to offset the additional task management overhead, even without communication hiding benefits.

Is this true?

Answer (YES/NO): YES